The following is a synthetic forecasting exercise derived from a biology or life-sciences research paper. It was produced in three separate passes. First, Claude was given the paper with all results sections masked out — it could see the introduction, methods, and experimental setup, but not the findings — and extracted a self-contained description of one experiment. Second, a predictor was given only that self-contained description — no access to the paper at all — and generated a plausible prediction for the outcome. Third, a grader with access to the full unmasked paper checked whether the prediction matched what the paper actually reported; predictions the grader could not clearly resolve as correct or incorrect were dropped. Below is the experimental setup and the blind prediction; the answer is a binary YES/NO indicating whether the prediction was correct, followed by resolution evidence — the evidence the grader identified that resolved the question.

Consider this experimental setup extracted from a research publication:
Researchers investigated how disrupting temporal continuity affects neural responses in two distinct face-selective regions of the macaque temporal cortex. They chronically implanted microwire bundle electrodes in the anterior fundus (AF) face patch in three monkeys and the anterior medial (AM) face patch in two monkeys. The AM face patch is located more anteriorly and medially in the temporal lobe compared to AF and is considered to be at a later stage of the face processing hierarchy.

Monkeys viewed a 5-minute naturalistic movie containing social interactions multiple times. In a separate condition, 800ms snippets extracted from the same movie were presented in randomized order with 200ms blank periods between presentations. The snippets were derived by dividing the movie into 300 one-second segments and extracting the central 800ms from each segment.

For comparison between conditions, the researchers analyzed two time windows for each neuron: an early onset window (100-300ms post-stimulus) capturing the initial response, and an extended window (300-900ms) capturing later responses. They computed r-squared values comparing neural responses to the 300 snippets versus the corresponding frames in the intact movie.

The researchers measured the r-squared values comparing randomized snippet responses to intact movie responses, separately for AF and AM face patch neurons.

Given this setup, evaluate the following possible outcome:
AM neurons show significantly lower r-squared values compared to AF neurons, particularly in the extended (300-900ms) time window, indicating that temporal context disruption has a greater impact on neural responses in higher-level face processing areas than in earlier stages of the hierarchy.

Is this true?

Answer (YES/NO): NO